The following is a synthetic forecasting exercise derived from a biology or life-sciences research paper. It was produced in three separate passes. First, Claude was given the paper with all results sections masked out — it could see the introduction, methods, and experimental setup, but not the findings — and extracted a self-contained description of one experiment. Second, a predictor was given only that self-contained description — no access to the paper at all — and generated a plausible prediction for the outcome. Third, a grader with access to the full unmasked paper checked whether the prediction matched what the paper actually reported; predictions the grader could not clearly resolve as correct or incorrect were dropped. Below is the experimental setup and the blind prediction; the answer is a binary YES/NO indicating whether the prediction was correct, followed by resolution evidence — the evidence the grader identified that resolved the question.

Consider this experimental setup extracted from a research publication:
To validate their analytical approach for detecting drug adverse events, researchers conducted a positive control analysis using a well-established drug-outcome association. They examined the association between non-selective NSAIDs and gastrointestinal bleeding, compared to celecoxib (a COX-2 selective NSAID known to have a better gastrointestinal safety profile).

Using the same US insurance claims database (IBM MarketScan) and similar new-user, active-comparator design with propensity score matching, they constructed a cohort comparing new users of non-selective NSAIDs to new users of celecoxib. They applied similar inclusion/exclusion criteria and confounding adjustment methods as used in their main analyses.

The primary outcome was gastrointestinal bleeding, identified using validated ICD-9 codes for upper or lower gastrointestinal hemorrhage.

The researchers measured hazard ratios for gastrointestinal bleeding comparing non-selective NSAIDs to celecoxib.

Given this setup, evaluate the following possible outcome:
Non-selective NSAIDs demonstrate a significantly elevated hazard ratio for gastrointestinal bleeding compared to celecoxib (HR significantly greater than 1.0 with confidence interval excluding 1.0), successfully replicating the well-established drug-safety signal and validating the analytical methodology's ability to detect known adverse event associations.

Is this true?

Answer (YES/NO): NO